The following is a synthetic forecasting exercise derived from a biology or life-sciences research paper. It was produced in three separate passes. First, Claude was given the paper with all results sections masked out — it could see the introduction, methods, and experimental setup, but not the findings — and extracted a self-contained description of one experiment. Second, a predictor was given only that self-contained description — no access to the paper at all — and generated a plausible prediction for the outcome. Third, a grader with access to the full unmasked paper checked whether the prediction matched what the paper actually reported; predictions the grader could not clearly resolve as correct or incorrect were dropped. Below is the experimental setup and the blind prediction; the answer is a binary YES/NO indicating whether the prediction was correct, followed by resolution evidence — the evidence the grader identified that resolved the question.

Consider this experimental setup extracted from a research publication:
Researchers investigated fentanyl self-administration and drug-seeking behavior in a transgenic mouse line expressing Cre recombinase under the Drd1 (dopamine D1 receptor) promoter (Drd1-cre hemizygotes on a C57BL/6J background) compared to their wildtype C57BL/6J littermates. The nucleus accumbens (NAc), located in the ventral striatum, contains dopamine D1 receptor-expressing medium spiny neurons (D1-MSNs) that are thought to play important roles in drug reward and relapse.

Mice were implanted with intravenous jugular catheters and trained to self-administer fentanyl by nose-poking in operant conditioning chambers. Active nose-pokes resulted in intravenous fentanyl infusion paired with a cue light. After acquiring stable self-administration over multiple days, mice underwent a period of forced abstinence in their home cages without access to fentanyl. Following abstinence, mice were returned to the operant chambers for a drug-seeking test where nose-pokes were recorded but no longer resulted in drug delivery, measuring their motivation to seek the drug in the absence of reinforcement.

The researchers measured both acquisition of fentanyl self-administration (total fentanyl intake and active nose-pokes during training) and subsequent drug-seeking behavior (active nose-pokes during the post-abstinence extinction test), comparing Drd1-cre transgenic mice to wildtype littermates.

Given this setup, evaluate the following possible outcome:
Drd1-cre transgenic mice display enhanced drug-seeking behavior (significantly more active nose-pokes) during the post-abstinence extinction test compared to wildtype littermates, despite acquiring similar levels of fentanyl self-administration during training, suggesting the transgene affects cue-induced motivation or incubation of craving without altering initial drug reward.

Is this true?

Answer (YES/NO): NO